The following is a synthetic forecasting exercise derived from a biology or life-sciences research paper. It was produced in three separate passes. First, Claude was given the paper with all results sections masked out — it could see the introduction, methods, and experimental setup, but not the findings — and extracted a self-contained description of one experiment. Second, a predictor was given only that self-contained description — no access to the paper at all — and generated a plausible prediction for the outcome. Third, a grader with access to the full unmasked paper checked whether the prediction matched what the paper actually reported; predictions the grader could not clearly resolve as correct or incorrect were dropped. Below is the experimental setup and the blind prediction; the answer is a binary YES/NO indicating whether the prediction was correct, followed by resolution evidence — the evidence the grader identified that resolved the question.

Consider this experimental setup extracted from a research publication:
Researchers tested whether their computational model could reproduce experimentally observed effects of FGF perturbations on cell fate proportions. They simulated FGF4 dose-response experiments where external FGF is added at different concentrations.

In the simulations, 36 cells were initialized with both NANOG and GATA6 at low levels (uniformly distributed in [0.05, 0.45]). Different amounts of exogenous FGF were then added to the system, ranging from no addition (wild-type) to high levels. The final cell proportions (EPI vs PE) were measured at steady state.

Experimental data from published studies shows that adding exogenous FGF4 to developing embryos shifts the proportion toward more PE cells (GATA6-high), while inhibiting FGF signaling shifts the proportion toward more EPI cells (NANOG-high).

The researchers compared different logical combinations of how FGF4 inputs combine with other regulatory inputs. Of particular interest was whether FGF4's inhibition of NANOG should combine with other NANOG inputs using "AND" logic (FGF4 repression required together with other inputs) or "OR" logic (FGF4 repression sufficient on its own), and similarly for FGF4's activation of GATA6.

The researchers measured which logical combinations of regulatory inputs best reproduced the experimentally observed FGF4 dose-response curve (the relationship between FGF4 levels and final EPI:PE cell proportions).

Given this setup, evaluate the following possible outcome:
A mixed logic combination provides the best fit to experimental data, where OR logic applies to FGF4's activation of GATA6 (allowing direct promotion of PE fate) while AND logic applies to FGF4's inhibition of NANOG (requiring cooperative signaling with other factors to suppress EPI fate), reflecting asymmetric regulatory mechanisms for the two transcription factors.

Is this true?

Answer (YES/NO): NO